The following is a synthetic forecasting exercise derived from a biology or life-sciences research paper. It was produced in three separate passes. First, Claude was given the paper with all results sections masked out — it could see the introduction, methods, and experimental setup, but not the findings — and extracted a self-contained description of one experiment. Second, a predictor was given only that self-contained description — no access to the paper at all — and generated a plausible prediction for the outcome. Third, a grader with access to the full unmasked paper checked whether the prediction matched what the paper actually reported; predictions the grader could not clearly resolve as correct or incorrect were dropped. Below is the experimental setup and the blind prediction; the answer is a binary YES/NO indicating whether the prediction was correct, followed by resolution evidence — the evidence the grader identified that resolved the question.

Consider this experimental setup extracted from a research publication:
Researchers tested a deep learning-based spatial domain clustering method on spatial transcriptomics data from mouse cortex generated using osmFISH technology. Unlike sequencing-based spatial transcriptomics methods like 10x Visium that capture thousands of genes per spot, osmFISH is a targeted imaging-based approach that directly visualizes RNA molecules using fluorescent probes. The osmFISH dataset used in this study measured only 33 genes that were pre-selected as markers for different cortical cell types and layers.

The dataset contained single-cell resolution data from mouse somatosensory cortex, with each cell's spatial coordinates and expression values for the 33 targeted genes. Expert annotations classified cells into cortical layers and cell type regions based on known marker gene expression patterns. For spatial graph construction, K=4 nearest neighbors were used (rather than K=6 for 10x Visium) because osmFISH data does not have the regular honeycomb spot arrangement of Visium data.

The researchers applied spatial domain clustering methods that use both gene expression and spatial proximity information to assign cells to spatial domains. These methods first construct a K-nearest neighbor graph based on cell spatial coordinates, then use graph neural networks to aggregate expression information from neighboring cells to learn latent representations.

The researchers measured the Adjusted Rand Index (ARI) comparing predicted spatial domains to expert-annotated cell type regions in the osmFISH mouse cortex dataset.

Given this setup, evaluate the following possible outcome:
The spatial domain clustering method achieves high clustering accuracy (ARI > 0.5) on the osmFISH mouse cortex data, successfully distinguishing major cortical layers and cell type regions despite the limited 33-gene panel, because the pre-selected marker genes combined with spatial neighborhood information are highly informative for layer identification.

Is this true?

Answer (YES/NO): YES